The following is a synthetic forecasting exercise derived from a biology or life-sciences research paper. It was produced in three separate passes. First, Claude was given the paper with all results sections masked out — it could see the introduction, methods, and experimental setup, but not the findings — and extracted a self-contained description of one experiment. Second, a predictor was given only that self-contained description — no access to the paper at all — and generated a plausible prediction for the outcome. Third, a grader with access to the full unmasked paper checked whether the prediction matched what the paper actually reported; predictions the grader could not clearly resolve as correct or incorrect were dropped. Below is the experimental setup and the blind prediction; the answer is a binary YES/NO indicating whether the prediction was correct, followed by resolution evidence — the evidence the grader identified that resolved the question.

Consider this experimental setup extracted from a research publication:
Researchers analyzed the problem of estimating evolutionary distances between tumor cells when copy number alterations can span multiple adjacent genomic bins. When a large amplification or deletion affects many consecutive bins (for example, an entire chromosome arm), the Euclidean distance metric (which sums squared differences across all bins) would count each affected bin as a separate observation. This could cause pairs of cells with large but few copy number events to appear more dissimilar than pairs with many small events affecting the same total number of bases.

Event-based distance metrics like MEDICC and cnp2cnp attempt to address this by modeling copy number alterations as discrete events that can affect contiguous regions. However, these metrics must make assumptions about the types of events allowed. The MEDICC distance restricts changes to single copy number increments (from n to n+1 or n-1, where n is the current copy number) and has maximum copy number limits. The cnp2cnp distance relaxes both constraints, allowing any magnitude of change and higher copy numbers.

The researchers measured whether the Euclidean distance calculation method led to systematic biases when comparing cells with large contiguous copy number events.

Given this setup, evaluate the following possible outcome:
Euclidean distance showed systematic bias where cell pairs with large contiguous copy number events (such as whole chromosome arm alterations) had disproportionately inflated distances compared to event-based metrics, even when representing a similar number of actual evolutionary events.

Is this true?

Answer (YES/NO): NO